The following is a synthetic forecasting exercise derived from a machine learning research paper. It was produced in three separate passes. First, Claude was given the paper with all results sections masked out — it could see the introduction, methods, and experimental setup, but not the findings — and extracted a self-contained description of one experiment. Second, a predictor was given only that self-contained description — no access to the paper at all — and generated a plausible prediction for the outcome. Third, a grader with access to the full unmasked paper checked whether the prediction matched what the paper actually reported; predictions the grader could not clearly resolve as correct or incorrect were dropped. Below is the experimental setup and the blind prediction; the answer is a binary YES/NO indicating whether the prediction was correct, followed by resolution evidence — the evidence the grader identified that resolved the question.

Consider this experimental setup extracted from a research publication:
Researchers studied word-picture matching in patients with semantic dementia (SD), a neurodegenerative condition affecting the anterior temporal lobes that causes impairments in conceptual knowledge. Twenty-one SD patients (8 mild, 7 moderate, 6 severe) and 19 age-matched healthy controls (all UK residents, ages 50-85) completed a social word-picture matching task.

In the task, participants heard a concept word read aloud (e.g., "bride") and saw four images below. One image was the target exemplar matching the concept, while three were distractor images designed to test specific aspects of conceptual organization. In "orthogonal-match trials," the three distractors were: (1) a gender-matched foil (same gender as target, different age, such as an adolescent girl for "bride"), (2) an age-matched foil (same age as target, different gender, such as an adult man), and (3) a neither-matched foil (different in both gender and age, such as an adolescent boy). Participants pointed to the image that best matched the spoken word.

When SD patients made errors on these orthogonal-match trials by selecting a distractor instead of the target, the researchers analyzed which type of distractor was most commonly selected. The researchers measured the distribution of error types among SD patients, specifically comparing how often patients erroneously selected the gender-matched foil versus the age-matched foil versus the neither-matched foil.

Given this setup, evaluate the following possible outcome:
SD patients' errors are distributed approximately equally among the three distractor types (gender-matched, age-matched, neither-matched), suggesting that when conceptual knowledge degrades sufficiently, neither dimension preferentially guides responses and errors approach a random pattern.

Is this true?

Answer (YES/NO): NO